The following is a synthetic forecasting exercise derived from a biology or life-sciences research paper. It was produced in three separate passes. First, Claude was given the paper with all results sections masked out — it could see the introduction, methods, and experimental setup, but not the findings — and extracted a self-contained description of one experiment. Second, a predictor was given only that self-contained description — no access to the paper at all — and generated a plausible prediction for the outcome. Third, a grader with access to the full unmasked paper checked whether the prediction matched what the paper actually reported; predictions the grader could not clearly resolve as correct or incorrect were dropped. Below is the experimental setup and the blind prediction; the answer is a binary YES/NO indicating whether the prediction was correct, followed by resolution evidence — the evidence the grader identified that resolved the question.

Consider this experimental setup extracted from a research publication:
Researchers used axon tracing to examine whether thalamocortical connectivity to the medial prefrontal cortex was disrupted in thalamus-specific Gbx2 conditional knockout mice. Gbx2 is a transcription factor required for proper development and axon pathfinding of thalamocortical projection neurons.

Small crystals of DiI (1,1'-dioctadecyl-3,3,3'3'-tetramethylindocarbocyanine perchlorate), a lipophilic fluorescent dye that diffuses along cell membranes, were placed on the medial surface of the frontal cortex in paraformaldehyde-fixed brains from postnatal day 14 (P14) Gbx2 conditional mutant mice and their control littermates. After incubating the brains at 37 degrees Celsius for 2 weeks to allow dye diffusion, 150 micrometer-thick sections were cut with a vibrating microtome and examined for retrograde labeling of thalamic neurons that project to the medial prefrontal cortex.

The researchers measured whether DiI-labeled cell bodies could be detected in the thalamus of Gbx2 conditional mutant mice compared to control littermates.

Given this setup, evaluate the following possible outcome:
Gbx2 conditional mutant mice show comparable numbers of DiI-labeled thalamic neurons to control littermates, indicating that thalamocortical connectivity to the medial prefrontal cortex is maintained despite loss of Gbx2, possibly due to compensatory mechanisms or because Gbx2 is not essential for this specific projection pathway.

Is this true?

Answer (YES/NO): NO